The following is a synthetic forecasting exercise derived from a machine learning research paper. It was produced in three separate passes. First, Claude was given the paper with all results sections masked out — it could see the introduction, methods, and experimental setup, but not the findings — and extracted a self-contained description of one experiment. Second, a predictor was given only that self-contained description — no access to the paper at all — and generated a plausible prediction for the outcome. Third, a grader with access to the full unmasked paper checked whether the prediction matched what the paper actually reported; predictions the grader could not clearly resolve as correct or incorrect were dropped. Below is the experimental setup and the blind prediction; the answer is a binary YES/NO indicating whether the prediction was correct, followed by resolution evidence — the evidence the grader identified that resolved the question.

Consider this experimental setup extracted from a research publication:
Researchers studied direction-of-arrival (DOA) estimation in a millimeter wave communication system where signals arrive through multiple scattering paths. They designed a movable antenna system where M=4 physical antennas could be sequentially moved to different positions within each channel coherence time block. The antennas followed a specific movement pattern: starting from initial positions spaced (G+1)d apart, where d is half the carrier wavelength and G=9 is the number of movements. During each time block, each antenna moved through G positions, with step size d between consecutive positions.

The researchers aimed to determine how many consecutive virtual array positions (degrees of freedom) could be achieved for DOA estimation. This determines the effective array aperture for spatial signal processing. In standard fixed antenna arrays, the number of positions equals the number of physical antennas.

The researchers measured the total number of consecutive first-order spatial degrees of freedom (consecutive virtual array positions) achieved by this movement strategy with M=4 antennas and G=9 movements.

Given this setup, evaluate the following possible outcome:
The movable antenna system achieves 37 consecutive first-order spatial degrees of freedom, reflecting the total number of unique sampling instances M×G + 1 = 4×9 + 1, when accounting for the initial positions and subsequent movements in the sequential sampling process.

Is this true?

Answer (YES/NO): NO